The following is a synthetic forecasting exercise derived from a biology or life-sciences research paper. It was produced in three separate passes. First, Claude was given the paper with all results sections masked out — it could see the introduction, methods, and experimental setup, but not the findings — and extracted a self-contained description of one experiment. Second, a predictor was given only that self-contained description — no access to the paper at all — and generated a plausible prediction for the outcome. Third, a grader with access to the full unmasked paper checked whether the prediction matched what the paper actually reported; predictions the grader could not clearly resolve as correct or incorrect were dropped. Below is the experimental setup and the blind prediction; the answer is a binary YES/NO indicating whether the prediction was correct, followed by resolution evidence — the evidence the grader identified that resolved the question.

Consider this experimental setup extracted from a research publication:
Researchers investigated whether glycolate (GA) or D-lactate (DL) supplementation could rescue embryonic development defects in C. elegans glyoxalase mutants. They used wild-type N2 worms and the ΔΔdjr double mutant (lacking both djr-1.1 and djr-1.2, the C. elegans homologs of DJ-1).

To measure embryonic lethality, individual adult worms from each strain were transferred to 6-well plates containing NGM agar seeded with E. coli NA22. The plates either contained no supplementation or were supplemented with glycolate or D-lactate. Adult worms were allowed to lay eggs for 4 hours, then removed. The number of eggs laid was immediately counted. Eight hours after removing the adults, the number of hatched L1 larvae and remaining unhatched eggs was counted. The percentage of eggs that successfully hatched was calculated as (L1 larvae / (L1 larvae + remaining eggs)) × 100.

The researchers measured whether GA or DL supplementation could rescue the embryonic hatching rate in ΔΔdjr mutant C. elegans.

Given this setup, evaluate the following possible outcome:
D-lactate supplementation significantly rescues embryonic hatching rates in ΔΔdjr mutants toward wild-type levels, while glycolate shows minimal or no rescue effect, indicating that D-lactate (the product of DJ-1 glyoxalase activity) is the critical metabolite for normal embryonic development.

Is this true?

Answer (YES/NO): NO